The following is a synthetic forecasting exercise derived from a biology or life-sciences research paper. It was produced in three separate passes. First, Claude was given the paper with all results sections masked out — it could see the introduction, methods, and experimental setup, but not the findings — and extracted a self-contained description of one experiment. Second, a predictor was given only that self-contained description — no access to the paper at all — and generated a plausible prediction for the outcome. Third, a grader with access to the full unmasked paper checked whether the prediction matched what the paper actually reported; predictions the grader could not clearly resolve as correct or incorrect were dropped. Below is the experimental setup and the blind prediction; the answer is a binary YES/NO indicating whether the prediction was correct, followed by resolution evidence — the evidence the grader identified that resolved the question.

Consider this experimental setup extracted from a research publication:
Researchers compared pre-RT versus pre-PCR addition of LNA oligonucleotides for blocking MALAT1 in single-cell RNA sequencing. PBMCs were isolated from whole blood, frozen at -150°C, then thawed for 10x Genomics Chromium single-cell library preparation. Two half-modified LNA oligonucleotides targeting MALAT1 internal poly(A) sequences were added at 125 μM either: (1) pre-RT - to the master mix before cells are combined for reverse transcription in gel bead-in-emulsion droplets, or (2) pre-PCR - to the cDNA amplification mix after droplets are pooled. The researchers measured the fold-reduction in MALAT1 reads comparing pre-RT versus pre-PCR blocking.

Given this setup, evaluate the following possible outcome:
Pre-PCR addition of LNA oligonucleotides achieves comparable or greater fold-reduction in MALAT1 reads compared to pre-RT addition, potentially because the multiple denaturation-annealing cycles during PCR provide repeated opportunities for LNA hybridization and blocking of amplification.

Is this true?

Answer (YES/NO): NO